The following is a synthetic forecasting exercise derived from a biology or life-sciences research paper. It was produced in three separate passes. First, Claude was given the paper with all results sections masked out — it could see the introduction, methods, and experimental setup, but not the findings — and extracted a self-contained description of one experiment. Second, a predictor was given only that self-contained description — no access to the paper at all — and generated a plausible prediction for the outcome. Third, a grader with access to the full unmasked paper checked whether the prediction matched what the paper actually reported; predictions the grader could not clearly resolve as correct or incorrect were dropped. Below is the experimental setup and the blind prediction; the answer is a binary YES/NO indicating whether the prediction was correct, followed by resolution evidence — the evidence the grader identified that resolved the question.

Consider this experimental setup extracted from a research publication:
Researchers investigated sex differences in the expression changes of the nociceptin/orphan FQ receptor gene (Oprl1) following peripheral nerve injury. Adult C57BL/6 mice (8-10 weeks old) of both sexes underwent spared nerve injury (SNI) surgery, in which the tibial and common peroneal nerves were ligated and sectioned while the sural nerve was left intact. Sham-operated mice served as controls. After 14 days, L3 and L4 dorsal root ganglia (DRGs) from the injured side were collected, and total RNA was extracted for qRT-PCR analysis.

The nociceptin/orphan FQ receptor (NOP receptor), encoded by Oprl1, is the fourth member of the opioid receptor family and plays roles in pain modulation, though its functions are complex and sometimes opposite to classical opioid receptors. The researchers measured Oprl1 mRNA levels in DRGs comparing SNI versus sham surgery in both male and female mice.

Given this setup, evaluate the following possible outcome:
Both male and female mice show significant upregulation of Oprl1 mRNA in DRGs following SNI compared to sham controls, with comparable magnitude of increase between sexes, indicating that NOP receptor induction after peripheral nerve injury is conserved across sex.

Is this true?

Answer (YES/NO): NO